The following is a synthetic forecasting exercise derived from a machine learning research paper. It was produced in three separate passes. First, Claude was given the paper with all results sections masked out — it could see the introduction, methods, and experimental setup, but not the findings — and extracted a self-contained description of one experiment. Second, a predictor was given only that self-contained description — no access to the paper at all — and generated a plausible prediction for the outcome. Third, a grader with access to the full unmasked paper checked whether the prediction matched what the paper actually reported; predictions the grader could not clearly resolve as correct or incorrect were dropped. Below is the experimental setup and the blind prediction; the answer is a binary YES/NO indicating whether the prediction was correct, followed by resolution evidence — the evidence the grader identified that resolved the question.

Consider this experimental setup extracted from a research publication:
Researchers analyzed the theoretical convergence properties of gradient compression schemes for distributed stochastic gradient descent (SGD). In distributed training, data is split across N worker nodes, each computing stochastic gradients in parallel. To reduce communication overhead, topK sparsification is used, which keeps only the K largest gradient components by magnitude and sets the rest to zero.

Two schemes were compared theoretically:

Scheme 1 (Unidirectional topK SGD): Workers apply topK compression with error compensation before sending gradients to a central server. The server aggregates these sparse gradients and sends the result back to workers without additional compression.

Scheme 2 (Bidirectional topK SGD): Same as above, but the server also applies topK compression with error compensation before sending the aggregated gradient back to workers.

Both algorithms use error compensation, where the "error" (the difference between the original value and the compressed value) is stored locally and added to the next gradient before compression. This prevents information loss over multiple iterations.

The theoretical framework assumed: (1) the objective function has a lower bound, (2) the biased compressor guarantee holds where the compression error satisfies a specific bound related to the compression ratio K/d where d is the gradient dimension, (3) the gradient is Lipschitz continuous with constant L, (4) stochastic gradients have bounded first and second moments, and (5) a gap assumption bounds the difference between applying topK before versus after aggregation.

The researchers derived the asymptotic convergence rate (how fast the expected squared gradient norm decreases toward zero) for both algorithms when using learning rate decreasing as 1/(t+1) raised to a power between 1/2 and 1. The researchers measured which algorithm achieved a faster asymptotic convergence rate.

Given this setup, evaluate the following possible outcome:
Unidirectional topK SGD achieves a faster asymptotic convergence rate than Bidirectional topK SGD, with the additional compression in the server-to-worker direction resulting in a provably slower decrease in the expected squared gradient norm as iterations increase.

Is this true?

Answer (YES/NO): NO